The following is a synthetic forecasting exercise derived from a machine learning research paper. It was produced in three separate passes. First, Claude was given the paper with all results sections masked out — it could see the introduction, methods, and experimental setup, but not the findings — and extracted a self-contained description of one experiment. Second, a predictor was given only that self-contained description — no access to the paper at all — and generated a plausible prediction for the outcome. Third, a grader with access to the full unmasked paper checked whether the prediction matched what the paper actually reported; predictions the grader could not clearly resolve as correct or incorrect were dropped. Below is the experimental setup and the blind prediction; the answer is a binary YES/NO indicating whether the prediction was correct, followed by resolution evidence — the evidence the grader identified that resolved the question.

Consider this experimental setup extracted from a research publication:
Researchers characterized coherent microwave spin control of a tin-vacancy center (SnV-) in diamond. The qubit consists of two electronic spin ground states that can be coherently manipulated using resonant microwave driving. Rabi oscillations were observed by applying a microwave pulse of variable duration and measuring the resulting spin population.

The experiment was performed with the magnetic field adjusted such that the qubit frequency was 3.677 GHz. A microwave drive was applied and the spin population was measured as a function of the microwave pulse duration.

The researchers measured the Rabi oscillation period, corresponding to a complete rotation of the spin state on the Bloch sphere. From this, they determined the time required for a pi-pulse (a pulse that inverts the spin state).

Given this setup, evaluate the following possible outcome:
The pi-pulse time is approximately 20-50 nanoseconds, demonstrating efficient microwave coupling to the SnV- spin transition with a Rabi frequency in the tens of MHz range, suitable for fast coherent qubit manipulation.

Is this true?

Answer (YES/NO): NO